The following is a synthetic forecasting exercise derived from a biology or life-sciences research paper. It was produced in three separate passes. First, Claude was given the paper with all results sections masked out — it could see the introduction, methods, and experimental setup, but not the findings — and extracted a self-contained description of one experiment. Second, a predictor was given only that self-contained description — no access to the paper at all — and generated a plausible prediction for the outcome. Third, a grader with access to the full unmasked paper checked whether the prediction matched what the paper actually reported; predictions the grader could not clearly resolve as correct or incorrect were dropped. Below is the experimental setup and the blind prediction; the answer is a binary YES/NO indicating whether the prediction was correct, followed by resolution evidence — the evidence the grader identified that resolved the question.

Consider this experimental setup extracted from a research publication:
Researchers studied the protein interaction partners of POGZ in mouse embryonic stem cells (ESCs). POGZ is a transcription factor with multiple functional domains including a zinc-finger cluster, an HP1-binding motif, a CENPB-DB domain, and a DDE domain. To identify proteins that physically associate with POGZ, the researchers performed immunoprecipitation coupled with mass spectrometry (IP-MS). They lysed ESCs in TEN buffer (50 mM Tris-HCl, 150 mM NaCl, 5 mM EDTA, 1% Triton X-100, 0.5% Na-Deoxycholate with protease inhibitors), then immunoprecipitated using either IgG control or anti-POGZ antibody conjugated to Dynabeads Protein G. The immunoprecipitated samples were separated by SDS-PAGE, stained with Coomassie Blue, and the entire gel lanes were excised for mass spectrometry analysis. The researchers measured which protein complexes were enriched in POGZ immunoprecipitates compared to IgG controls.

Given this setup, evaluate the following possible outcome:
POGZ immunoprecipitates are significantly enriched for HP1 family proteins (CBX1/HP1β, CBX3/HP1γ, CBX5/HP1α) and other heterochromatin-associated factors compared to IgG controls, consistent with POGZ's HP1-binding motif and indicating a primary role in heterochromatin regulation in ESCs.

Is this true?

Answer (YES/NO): NO